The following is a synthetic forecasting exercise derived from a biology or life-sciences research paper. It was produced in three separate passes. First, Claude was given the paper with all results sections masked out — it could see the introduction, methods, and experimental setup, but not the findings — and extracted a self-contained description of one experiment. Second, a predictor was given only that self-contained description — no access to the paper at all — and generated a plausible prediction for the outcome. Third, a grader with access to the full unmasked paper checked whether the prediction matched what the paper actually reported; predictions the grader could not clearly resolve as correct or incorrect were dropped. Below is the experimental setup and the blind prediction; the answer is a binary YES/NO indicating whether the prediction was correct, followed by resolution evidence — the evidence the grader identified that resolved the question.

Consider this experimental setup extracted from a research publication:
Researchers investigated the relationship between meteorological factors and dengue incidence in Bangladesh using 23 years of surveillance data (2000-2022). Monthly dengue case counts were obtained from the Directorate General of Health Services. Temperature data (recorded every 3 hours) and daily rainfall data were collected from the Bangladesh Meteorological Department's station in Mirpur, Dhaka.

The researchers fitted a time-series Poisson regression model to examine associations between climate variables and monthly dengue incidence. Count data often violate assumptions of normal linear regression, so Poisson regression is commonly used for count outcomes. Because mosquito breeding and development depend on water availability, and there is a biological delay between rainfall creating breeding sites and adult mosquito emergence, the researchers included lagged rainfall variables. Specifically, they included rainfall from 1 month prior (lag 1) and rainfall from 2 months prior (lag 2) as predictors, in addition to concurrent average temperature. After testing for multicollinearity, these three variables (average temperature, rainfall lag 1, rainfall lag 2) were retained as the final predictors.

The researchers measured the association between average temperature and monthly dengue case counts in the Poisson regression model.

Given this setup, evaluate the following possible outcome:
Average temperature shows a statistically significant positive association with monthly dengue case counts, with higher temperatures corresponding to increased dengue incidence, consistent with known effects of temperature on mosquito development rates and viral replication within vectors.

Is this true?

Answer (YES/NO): YES